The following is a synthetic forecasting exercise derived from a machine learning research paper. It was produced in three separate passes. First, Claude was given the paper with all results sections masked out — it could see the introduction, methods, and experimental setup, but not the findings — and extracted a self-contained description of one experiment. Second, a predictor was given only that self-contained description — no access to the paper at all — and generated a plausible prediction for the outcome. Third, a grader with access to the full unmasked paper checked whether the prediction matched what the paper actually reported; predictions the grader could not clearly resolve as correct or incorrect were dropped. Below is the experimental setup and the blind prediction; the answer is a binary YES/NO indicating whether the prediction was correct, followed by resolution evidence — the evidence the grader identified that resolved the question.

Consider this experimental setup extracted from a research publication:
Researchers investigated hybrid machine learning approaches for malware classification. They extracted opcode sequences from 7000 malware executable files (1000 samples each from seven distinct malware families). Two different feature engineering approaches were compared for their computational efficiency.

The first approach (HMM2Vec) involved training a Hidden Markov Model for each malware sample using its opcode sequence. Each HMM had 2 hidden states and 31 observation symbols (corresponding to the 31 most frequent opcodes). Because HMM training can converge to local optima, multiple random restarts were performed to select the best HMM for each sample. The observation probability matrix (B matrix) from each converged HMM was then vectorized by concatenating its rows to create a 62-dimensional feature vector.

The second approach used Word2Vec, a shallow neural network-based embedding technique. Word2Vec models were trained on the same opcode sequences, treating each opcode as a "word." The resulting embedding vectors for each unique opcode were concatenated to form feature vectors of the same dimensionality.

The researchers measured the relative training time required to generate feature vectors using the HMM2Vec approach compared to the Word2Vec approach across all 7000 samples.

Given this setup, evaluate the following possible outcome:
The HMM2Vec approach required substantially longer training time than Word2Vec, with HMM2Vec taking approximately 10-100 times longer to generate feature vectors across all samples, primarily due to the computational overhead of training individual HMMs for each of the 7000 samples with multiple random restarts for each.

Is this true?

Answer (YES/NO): YES